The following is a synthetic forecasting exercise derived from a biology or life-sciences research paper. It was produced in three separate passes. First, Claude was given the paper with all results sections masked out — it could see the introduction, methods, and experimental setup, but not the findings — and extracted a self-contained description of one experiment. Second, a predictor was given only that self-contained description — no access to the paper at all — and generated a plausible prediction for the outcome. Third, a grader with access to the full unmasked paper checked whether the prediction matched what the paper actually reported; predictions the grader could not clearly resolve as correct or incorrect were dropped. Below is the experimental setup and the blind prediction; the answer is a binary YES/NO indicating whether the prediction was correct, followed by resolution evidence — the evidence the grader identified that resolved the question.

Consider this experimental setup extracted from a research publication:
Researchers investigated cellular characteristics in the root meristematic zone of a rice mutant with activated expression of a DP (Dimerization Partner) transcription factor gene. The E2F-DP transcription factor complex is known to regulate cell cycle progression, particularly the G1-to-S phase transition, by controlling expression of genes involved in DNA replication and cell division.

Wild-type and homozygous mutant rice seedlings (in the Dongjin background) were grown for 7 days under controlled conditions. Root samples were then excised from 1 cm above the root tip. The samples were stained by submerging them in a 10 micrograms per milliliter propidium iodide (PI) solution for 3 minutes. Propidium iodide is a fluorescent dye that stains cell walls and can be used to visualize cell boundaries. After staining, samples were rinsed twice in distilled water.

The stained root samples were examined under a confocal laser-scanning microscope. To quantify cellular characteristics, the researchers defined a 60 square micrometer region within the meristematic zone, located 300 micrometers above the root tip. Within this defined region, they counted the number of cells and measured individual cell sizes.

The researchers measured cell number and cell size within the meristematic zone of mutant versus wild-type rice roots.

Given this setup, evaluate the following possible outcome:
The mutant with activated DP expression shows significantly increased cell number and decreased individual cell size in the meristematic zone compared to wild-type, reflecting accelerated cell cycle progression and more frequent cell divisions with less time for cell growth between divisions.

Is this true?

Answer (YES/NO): YES